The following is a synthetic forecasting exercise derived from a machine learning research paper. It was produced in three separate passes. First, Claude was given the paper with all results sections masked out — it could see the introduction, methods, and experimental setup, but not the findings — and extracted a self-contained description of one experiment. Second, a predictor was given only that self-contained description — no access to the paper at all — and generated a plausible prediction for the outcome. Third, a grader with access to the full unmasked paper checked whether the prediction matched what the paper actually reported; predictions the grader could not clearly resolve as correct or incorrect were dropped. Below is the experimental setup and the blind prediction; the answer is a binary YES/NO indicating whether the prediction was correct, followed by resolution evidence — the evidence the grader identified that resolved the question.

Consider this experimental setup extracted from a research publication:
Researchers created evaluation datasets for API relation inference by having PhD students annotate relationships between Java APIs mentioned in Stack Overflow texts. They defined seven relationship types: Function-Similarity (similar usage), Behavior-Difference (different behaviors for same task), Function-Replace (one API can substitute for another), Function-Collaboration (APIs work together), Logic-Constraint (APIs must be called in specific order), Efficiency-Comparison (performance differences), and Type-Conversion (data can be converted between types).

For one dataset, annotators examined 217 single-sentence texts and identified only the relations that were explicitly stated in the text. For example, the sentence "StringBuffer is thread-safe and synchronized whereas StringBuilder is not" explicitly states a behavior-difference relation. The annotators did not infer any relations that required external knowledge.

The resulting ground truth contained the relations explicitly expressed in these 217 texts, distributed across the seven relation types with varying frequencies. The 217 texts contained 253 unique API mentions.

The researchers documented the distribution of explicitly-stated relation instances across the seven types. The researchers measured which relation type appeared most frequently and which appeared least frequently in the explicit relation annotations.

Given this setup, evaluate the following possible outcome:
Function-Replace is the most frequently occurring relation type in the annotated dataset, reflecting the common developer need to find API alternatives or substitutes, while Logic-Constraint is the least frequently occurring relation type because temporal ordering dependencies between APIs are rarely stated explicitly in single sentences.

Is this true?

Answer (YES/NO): NO